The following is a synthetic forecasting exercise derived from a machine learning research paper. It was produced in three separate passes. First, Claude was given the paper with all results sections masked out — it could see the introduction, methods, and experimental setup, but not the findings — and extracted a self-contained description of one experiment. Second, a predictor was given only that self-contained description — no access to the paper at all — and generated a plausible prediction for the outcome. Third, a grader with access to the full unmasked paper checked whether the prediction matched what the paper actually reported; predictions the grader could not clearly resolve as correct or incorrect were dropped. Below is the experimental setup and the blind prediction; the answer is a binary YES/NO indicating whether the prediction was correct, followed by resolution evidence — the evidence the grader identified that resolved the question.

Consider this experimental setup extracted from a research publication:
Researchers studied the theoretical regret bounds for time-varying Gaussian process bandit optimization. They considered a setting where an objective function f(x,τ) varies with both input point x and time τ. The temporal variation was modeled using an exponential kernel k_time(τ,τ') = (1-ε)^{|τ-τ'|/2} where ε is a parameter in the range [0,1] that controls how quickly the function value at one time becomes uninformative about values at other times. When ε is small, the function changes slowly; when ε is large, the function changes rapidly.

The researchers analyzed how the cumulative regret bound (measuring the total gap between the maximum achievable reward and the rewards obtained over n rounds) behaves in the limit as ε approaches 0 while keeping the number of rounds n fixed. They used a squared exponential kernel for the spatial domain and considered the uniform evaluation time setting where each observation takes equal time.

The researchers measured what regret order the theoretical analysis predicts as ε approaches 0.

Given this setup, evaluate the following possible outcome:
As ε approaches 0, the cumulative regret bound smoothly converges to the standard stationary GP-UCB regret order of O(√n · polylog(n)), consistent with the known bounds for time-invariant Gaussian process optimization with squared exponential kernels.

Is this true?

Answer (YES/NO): YES